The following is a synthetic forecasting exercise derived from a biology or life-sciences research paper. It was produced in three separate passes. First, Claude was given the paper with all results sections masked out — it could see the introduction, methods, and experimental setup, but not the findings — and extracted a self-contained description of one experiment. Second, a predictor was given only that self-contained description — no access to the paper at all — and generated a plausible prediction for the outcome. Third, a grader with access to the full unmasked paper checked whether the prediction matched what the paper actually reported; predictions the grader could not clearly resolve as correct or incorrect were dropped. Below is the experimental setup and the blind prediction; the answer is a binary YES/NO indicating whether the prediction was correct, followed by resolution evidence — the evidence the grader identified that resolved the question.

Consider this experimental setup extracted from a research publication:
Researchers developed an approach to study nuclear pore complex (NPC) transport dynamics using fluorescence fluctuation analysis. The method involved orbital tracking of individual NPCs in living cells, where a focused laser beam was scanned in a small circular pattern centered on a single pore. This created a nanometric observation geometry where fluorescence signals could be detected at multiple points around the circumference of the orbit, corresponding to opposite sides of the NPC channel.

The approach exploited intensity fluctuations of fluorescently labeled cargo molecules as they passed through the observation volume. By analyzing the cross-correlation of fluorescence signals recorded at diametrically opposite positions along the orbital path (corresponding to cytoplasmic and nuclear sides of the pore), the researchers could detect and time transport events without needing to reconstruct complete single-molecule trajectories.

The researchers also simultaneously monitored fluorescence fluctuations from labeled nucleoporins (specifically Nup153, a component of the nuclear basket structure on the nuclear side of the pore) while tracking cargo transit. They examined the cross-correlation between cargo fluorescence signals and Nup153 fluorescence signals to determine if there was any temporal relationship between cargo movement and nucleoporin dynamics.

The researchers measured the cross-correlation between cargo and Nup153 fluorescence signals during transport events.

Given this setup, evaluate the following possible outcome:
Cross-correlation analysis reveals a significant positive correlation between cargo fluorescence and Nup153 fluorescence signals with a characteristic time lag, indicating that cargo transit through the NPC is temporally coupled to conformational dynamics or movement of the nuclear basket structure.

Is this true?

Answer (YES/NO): NO